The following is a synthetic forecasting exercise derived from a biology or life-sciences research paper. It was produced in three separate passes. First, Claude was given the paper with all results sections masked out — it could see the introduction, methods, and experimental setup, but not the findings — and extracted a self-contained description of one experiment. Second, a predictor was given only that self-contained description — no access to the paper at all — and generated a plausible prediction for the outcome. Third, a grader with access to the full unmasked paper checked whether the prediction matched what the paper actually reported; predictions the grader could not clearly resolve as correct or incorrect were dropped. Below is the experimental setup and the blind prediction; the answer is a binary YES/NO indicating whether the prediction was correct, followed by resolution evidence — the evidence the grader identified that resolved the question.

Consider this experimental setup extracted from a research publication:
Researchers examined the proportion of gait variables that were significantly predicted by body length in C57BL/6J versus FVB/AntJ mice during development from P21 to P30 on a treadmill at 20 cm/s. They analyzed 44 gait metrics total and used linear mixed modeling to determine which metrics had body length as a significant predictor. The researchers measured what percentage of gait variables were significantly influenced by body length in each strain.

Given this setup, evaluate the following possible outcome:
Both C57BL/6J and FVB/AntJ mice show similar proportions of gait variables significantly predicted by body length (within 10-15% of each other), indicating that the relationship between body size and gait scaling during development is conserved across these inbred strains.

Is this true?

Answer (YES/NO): YES